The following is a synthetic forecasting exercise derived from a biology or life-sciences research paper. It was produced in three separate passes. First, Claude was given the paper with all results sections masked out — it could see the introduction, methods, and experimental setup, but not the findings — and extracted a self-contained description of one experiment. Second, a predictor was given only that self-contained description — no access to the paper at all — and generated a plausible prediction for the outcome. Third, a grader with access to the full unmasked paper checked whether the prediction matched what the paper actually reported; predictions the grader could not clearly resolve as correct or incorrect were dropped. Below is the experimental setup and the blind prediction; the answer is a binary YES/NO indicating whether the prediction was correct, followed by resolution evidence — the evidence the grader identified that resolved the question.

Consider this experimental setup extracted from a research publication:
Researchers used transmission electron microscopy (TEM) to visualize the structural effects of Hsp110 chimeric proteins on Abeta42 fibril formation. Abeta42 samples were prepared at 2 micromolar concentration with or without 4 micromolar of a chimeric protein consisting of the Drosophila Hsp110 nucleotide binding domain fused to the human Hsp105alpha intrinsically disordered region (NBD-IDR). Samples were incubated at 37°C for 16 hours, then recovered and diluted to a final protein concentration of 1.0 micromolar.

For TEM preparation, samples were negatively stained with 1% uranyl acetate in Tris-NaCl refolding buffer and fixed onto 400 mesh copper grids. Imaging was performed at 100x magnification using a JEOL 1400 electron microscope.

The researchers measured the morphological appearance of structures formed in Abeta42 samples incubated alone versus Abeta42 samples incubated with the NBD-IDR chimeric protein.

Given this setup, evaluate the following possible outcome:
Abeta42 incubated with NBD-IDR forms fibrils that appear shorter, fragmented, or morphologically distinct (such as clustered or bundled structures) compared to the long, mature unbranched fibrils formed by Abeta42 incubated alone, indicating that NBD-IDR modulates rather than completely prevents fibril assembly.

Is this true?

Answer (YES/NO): YES